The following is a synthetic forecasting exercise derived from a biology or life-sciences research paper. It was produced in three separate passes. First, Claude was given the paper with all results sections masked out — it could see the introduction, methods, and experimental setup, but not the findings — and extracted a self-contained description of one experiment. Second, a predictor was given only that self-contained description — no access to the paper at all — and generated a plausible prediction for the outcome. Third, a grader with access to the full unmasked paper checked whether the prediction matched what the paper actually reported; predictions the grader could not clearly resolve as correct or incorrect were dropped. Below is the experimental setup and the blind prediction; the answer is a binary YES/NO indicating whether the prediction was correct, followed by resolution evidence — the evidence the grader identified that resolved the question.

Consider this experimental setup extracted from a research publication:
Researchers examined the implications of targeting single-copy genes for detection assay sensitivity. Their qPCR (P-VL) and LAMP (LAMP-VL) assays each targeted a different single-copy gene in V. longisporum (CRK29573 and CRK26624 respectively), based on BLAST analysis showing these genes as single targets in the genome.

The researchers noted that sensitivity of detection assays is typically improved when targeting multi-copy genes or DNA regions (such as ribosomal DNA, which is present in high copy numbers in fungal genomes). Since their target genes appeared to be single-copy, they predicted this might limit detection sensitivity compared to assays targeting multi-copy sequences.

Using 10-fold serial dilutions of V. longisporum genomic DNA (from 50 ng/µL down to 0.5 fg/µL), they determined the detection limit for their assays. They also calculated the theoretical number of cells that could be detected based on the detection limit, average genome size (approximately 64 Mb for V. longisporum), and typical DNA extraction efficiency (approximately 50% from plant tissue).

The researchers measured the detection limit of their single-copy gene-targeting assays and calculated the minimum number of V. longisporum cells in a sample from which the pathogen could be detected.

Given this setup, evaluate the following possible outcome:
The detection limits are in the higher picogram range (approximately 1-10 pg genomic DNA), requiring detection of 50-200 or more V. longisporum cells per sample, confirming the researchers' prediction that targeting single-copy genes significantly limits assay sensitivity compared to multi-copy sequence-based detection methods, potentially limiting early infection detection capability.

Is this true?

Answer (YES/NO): YES